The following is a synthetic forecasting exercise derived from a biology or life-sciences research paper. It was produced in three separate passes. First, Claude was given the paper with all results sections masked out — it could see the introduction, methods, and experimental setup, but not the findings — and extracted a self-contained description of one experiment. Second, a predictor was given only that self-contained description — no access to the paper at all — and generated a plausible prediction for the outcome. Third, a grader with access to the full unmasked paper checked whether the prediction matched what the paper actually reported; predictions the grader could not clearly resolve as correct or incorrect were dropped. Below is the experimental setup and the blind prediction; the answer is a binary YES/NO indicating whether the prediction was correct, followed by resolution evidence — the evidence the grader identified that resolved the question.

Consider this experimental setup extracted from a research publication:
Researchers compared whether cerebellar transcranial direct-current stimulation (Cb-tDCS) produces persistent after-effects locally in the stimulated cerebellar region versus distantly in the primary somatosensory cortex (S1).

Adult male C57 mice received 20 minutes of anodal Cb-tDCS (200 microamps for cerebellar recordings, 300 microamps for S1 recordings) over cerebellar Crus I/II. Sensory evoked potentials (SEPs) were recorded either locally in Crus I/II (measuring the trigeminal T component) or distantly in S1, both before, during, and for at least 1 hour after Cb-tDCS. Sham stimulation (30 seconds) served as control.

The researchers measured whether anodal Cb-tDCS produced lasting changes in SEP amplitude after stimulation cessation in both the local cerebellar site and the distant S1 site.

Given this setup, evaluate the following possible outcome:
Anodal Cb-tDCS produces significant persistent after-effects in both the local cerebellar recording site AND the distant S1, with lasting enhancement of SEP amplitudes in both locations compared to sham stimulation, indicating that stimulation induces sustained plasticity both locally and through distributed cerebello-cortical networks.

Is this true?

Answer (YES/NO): NO